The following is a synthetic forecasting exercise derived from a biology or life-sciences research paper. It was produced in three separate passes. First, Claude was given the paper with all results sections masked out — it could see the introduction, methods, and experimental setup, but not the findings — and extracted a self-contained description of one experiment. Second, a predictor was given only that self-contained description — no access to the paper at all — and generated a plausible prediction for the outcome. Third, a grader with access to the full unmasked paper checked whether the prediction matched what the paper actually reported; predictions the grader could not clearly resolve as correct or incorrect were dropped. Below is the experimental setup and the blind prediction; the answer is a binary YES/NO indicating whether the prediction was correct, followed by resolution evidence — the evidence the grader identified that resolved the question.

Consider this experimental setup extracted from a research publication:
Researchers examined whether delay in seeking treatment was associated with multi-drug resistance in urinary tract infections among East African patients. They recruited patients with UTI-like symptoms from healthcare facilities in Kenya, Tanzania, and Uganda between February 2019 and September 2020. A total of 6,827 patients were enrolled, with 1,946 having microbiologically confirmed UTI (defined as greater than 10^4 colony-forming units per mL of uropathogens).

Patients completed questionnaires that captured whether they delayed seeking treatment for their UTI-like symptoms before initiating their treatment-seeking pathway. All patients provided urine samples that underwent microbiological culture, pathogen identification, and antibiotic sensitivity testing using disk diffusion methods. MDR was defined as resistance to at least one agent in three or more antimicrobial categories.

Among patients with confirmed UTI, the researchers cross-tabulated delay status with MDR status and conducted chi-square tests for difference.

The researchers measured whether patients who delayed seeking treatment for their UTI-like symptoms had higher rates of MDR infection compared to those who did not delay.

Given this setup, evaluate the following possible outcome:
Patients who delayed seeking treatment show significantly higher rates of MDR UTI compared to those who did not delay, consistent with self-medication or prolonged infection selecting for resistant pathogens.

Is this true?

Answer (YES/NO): YES